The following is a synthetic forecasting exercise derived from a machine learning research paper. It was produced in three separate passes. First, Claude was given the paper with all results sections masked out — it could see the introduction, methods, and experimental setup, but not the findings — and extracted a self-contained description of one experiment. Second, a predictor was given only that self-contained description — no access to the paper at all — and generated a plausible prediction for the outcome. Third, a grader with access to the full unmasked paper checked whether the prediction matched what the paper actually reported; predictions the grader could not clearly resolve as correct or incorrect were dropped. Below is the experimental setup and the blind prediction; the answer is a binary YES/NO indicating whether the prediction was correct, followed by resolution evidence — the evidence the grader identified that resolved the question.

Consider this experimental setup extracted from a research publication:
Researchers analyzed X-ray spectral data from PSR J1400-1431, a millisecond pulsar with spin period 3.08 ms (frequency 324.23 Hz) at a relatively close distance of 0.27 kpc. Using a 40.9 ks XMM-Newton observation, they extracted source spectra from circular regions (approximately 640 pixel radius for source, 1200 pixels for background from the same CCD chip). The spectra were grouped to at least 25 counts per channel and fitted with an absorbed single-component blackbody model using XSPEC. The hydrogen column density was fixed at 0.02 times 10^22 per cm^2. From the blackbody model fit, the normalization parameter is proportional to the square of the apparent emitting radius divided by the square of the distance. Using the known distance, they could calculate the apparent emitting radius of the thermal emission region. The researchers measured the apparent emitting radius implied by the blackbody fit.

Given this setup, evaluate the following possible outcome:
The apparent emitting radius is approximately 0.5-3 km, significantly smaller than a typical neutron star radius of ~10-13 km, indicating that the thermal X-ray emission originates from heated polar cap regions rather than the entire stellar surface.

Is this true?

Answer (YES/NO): NO